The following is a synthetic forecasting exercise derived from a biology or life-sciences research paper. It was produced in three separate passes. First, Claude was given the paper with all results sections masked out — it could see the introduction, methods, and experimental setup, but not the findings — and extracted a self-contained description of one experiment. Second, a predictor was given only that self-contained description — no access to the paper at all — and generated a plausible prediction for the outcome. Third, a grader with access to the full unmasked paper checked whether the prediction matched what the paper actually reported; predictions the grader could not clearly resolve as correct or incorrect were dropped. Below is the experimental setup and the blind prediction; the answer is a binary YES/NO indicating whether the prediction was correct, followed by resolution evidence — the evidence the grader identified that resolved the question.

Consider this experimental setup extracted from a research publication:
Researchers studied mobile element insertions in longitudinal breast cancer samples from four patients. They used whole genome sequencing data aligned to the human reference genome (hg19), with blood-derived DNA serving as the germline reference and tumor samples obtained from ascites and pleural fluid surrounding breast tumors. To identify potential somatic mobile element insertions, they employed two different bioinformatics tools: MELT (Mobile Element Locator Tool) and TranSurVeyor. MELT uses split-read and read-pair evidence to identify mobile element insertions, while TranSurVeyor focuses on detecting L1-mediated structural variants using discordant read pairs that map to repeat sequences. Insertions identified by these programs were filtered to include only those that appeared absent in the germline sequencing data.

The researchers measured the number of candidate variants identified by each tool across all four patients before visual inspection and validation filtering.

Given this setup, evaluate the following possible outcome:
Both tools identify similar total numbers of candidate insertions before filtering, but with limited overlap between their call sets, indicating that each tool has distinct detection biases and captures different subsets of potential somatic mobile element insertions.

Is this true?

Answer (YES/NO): NO